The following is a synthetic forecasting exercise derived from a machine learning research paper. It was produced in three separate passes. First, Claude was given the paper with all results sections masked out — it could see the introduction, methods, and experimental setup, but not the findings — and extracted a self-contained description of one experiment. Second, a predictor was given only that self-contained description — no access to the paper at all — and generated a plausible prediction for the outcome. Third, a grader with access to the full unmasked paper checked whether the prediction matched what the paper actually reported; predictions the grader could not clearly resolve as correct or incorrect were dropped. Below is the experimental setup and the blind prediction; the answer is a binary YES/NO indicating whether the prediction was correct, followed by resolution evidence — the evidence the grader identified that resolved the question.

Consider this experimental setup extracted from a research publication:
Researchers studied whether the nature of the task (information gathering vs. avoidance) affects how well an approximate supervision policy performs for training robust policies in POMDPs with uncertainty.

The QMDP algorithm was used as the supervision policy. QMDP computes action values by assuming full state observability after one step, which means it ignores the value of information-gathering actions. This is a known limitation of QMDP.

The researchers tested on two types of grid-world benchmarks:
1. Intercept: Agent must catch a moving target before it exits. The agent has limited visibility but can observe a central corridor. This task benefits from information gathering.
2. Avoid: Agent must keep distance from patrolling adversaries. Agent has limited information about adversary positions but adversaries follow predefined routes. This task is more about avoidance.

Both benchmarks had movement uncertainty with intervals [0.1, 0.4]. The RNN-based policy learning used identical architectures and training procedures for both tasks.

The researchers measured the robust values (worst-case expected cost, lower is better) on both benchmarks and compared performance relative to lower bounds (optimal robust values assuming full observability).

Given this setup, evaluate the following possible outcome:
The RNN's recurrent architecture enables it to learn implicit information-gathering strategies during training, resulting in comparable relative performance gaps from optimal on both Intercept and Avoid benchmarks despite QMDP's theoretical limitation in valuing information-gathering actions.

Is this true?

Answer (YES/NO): NO